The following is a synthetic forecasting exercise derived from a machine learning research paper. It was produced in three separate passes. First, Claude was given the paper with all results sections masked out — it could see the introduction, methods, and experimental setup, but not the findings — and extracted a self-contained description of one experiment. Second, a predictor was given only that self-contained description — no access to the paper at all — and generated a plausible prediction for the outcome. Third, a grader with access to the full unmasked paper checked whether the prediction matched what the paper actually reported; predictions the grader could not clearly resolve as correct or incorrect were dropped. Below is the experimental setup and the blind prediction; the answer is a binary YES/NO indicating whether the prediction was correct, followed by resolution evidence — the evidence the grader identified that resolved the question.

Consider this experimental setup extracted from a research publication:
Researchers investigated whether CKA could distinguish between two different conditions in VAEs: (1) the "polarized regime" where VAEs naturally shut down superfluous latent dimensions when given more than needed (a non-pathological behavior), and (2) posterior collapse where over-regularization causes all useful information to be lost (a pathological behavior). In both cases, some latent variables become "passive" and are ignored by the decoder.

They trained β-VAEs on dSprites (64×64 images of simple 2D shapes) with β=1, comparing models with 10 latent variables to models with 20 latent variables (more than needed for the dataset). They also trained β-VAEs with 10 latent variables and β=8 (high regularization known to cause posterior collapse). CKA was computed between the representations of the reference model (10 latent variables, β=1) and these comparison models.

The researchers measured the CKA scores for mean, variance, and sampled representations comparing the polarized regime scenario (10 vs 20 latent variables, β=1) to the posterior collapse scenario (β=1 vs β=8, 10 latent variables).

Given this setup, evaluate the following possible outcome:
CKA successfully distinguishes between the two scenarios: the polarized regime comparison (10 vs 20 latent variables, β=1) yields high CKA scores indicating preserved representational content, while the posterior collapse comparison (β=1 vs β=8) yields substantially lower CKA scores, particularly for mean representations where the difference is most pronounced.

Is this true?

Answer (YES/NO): NO